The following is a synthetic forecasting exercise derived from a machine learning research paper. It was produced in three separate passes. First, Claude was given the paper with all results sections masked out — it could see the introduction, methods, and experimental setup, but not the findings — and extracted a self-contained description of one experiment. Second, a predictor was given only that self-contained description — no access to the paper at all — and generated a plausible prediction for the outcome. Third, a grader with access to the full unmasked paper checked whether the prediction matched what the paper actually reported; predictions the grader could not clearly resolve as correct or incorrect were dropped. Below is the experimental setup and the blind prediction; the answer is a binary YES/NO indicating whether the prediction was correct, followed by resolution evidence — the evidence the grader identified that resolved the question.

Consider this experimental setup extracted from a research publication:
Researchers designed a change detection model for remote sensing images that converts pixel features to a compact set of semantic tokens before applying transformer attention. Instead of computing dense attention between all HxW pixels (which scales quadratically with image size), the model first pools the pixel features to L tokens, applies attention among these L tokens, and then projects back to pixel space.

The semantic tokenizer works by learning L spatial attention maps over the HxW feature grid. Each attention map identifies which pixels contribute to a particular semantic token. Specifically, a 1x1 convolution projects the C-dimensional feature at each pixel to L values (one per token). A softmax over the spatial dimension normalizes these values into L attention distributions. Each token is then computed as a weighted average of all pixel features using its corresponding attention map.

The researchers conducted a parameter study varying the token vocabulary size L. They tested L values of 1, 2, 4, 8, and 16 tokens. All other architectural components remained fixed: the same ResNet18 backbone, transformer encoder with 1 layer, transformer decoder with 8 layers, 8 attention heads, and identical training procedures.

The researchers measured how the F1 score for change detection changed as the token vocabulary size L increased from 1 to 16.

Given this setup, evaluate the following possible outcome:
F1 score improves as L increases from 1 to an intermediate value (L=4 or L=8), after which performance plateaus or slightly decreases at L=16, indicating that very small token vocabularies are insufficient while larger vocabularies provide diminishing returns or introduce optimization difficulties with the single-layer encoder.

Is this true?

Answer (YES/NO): NO